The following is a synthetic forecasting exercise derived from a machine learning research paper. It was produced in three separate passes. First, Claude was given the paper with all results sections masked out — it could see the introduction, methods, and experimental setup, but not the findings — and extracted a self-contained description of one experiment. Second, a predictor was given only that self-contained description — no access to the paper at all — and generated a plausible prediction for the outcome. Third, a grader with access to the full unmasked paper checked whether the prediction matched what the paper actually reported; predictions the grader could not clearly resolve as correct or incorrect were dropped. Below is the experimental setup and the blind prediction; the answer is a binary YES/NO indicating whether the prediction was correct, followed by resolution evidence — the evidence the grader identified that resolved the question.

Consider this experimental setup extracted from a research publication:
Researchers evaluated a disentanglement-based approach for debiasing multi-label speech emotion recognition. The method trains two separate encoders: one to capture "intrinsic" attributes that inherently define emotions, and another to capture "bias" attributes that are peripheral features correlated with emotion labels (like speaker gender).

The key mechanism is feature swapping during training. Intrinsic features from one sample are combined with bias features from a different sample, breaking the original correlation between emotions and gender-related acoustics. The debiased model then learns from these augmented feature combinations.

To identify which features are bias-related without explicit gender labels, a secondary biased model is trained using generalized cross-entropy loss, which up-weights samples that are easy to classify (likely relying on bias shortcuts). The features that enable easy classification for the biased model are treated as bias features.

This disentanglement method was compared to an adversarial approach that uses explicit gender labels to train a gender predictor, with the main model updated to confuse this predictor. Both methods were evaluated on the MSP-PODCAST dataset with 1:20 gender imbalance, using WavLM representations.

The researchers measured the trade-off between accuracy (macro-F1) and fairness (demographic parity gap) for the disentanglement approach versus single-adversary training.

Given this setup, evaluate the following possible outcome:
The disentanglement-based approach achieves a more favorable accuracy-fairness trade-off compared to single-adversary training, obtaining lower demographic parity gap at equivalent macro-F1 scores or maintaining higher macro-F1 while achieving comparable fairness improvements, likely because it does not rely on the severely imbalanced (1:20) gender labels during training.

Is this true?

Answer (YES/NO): YES